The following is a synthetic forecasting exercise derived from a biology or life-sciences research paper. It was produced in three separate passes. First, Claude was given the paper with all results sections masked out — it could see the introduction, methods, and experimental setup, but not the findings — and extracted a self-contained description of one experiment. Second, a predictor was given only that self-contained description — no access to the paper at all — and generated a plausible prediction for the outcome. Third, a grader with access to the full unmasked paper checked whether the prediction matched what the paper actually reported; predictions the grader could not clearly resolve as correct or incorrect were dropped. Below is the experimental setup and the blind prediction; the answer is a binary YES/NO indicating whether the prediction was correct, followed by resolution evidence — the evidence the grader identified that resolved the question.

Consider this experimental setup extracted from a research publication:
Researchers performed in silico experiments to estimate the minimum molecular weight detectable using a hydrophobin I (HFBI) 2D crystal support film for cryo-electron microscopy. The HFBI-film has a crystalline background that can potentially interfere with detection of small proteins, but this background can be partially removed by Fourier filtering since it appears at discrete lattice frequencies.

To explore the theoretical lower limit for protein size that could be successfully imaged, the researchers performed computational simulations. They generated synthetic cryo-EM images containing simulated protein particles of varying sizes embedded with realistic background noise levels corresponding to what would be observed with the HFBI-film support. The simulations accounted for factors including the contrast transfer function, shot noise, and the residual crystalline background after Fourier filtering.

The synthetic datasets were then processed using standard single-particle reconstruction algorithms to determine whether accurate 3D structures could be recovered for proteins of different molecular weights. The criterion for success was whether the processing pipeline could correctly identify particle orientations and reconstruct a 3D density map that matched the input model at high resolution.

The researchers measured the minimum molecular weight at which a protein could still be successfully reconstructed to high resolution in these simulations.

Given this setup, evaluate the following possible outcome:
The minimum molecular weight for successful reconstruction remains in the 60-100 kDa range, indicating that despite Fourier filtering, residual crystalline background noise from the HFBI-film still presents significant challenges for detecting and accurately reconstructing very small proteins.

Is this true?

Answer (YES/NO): NO